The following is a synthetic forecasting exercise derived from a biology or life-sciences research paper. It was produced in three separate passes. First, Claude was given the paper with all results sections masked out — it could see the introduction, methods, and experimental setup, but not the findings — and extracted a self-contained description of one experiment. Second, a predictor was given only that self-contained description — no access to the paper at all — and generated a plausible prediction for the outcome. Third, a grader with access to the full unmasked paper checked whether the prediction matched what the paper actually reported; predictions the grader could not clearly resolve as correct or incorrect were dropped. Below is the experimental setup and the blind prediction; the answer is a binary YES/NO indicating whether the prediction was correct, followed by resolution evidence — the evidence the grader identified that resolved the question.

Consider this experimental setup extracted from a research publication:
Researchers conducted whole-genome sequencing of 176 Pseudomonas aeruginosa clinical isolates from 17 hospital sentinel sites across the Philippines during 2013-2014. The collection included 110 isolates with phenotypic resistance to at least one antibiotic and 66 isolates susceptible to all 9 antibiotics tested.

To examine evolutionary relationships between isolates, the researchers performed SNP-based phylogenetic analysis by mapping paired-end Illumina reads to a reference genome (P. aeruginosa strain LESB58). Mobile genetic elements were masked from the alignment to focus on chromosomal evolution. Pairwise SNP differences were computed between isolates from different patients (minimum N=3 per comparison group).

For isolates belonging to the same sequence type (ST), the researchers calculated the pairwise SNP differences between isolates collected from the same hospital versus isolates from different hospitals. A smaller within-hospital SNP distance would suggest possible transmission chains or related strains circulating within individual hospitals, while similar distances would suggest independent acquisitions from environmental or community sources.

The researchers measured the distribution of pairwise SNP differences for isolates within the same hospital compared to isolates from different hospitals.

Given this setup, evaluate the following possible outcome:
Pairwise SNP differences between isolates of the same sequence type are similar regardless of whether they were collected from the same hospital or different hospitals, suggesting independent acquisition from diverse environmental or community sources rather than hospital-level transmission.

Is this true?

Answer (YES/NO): NO